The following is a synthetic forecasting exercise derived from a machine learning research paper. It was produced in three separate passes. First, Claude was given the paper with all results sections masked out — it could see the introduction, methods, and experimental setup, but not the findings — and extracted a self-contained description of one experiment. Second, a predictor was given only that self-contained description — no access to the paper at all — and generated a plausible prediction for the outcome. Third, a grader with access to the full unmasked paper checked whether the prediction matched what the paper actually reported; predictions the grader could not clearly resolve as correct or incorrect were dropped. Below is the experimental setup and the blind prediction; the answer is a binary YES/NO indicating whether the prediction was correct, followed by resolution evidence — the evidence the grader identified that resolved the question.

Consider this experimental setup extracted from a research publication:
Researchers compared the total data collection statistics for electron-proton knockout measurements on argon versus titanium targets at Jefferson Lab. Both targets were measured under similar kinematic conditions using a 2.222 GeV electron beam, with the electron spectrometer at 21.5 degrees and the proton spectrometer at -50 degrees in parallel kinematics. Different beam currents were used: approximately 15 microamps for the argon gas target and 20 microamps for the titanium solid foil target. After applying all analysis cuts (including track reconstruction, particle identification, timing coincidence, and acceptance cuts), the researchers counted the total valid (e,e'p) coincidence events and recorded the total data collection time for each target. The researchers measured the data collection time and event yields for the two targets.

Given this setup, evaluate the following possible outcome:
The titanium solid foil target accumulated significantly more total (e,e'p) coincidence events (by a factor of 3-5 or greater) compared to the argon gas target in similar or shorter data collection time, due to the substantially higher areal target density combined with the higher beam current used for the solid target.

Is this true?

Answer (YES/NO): NO